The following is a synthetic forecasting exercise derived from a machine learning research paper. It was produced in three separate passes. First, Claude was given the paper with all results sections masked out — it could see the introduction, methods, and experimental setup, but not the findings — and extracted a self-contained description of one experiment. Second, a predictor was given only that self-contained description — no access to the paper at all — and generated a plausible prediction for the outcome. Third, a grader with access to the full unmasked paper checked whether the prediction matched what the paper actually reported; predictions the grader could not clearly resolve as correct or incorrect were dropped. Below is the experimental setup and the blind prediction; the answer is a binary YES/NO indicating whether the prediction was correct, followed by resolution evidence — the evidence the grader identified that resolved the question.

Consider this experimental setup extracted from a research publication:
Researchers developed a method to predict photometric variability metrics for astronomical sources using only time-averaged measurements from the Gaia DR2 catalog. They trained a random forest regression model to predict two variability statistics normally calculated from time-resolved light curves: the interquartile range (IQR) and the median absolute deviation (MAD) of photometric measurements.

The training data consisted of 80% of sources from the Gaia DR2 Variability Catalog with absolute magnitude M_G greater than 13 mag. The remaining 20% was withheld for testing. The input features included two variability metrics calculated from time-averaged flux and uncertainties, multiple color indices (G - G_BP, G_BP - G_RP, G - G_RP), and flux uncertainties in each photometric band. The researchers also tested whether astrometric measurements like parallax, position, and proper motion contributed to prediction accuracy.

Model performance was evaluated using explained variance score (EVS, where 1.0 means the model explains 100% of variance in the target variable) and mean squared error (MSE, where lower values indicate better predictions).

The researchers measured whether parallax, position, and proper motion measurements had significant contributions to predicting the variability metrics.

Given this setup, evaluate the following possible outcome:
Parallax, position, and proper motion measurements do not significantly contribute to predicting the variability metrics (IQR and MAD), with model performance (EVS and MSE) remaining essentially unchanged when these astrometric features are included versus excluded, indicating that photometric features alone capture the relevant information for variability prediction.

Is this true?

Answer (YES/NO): YES